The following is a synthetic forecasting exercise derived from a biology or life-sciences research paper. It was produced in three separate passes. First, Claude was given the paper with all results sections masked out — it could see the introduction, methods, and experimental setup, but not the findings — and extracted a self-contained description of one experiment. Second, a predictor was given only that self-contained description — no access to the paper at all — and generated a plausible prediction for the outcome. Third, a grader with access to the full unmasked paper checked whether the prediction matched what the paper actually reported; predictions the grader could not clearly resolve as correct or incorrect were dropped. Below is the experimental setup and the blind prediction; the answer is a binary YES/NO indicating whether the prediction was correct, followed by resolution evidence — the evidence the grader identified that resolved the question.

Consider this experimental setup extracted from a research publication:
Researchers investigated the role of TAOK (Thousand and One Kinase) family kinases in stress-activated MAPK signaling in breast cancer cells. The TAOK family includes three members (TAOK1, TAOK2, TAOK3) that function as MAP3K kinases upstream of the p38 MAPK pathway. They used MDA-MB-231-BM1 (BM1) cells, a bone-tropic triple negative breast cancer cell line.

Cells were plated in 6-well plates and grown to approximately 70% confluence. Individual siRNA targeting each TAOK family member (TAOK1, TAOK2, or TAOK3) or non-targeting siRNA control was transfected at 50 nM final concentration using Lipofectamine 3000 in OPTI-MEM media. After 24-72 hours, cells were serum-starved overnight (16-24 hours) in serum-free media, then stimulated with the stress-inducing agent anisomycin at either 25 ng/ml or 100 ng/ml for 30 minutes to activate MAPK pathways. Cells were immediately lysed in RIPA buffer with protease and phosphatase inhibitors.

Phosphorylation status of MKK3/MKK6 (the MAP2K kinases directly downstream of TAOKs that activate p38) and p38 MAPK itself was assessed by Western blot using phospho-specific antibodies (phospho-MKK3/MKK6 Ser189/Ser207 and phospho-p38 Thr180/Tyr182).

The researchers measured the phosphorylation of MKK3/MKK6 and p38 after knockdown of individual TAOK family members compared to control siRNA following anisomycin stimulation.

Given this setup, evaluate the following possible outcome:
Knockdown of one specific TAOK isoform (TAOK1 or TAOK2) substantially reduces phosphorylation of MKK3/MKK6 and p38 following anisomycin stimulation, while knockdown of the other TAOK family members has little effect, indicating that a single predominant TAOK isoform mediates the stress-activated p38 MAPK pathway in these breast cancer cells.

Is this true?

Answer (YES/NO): NO